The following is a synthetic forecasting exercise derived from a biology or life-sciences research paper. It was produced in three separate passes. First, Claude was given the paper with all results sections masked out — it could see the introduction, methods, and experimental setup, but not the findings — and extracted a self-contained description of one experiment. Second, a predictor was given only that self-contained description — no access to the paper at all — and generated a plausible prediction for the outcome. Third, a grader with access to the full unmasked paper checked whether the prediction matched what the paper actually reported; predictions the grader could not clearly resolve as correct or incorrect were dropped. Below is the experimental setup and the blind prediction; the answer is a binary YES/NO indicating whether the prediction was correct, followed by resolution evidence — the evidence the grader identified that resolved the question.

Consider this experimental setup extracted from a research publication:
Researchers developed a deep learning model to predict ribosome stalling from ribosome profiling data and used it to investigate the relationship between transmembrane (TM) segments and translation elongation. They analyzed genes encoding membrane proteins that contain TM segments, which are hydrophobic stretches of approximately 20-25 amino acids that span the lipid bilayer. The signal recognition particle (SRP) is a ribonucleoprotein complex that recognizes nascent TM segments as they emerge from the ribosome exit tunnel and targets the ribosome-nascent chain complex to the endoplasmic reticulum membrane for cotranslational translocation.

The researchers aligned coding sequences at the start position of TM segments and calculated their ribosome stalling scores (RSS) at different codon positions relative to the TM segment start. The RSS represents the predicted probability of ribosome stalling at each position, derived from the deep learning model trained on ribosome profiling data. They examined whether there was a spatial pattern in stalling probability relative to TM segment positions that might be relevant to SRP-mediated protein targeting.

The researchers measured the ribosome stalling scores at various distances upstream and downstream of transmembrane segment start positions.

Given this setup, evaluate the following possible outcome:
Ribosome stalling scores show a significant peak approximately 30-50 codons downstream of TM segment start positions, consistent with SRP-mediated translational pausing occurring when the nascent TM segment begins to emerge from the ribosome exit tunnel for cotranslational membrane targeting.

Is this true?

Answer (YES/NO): NO